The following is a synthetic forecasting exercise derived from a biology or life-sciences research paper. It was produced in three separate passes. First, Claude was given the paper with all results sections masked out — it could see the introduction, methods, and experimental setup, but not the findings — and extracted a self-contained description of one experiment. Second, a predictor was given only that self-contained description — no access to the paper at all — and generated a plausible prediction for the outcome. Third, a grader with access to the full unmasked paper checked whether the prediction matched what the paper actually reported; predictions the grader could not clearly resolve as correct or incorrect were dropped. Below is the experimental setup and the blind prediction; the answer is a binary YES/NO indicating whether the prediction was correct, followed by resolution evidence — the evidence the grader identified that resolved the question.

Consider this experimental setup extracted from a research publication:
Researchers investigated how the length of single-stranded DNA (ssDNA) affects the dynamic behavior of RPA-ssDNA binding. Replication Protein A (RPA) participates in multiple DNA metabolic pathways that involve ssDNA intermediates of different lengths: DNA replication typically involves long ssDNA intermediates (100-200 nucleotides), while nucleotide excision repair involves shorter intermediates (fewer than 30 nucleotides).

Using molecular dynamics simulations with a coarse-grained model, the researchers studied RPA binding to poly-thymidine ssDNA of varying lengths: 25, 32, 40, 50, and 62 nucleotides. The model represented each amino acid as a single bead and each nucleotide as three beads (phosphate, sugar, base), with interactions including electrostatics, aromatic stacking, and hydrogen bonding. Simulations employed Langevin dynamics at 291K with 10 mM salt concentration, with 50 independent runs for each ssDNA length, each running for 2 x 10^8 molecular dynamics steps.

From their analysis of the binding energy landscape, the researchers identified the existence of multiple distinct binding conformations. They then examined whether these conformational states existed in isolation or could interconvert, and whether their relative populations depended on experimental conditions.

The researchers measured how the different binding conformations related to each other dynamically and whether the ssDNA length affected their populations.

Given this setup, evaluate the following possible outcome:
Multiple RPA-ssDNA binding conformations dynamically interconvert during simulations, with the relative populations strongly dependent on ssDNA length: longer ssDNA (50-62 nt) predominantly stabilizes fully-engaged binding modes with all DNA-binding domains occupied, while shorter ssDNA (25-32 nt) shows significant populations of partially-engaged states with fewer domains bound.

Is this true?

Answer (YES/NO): NO